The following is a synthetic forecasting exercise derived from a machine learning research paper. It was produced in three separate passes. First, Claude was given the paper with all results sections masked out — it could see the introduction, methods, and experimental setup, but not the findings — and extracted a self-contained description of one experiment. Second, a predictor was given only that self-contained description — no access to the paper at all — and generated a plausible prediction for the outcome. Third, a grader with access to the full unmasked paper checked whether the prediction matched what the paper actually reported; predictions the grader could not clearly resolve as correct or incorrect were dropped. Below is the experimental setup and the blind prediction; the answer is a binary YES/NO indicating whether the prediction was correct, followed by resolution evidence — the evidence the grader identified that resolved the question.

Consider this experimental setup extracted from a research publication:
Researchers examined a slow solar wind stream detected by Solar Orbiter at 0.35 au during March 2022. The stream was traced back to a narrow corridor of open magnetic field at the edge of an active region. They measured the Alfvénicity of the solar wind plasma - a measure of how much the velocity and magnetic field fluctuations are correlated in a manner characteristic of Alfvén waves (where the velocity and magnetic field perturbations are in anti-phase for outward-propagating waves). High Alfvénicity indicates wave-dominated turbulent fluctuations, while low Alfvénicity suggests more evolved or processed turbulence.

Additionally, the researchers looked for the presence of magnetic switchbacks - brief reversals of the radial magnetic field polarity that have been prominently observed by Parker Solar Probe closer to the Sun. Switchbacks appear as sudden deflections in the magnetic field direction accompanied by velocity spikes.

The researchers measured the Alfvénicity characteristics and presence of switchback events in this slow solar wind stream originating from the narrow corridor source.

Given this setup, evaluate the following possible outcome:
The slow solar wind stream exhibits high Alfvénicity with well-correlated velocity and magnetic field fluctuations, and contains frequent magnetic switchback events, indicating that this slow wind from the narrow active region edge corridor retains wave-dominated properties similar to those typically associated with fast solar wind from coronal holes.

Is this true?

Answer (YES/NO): NO